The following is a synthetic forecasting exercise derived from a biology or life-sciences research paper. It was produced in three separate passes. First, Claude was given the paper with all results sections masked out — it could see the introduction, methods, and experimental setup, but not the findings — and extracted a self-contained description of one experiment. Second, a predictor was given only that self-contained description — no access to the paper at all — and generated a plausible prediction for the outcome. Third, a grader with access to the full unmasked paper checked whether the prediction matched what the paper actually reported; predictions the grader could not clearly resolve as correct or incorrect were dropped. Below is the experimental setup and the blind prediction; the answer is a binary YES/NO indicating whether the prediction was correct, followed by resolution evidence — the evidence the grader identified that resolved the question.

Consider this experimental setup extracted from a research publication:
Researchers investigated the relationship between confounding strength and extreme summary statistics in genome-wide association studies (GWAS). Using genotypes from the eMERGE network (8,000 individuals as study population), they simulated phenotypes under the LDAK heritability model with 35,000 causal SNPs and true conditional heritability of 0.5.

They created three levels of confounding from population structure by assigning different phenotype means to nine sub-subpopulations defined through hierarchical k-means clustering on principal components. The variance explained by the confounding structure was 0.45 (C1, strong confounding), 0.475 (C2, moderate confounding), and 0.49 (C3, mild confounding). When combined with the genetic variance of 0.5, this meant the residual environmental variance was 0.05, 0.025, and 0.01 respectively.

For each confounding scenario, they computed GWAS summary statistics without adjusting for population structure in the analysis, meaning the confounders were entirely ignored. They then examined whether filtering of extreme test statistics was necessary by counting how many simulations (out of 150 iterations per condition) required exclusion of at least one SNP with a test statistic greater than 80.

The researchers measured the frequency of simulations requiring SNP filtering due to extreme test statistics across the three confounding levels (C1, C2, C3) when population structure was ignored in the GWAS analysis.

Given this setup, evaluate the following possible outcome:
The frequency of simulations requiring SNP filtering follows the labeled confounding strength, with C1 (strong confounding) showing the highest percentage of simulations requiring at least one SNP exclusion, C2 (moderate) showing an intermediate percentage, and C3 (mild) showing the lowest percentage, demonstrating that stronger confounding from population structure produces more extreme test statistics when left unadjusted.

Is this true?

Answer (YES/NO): YES